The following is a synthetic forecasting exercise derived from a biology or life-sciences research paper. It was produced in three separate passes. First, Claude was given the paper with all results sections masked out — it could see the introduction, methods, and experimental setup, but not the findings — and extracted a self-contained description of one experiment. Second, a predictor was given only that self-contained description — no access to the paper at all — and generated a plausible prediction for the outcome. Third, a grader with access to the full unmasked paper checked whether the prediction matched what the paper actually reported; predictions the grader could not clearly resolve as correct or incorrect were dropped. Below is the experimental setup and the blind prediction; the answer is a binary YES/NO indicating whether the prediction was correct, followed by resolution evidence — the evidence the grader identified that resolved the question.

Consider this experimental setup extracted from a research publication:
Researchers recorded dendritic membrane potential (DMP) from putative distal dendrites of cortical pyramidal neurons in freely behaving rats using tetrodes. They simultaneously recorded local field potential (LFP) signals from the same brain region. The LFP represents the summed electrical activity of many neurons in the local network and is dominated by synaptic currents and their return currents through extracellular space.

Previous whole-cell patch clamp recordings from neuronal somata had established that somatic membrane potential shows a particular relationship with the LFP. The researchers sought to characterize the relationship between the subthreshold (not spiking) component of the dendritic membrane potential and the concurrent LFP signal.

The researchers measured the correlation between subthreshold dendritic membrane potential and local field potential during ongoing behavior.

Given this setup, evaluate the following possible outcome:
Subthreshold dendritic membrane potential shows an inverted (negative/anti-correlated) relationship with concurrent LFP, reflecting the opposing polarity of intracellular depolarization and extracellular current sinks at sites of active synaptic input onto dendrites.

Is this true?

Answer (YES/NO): YES